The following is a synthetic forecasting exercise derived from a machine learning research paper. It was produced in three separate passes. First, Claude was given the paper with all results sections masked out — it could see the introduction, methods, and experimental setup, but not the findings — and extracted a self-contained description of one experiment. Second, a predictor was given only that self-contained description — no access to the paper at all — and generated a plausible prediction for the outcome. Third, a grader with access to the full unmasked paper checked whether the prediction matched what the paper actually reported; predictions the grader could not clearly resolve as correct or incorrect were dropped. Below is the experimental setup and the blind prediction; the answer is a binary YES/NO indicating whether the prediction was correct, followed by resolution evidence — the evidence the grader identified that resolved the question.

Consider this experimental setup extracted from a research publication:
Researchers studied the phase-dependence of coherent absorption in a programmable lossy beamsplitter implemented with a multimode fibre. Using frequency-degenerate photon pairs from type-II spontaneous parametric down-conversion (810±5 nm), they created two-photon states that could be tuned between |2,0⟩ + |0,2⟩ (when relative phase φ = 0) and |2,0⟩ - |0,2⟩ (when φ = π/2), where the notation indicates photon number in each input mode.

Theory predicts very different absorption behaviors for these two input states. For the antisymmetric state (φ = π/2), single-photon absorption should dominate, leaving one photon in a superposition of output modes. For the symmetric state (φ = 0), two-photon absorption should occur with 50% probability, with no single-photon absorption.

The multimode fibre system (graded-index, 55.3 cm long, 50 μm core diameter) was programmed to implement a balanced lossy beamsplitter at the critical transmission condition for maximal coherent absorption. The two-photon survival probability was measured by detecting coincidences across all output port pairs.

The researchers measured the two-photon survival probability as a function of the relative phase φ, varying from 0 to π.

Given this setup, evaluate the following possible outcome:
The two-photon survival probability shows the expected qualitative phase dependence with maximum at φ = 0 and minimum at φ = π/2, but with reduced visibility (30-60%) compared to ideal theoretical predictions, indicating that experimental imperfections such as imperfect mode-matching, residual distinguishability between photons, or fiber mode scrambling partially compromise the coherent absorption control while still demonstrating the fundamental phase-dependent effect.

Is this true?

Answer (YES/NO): NO